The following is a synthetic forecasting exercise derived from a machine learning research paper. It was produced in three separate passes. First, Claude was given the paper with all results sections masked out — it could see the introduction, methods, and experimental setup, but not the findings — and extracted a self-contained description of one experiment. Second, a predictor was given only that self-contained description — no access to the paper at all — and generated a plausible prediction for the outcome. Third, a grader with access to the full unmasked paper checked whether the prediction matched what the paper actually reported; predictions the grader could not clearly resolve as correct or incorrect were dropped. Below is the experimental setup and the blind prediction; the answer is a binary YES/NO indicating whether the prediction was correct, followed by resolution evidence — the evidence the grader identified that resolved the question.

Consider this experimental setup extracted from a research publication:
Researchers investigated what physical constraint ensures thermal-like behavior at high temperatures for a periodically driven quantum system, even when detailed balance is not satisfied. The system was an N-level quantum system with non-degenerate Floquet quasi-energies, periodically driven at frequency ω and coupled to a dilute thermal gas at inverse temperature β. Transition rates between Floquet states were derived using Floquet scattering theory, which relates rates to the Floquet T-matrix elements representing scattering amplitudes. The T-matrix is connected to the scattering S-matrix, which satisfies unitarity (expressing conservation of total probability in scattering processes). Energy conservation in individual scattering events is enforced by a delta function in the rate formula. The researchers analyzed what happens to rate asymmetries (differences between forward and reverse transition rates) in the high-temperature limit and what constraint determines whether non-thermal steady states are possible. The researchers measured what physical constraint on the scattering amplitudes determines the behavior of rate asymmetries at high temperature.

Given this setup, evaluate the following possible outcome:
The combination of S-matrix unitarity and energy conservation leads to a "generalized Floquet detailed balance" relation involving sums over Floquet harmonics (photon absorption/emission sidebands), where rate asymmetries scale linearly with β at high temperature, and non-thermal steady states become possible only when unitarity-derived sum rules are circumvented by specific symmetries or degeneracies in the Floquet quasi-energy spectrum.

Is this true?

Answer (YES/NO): NO